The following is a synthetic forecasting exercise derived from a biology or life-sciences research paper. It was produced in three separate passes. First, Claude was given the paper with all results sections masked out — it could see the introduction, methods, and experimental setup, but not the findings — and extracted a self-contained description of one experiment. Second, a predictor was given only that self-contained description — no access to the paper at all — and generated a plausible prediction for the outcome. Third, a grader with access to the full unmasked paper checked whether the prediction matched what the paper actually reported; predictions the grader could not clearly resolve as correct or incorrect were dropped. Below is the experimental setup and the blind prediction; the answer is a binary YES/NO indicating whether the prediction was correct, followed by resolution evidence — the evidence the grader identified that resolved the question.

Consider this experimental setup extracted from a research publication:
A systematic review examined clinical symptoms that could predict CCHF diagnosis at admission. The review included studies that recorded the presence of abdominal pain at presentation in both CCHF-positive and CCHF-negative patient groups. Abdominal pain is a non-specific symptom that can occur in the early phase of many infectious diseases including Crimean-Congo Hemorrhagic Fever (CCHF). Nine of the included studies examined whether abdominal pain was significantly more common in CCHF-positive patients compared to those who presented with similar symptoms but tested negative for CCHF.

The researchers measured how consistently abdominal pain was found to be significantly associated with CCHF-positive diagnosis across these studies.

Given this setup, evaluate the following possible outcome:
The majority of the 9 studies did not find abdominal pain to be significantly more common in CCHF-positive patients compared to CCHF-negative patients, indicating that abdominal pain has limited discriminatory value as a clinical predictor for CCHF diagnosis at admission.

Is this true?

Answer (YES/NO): YES